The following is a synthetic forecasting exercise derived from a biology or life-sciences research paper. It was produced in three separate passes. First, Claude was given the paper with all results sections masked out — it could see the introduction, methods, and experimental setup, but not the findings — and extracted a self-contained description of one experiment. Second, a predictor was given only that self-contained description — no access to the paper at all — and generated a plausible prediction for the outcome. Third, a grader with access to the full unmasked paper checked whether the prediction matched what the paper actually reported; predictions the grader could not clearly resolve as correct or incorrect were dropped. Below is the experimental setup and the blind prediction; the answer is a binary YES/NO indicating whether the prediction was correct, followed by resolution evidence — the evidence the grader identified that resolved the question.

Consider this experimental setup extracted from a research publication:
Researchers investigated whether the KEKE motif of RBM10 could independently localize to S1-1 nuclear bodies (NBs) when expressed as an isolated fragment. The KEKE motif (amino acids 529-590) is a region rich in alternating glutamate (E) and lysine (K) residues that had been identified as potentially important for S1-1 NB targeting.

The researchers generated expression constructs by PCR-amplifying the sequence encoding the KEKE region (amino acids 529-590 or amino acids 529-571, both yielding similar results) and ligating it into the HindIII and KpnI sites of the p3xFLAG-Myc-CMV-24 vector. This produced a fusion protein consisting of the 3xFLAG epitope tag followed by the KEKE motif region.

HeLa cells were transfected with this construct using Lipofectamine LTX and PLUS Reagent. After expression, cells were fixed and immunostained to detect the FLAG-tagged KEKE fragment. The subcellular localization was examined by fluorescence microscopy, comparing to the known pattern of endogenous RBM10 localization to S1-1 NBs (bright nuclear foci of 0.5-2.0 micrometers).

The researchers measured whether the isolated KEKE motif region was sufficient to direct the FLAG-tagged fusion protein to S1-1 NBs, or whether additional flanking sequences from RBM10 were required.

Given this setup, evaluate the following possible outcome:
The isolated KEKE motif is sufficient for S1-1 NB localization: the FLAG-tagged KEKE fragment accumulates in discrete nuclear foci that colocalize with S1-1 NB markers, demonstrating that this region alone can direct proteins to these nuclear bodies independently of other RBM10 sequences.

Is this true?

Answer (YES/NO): YES